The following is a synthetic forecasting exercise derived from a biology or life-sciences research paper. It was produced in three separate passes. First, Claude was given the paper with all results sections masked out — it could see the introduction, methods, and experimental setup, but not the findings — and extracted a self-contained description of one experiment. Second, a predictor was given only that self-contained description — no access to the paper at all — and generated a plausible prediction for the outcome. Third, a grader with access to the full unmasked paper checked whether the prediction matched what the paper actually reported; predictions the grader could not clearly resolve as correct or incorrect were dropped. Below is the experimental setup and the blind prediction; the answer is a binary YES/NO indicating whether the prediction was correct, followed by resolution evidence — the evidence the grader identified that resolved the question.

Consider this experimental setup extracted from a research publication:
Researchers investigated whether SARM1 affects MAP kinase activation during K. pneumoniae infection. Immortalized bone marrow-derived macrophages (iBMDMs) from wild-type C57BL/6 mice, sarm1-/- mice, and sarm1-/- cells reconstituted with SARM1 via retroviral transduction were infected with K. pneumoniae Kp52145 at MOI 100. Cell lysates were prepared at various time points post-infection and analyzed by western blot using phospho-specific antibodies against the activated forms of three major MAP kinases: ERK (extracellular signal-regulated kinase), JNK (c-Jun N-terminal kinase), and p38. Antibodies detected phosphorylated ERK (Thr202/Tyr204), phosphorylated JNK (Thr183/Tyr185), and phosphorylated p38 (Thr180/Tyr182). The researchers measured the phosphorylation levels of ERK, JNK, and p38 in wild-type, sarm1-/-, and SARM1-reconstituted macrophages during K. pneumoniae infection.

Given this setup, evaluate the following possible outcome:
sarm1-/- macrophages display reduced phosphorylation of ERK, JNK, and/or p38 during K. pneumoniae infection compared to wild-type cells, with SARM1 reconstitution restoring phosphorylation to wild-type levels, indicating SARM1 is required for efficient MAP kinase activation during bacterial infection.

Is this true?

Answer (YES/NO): NO